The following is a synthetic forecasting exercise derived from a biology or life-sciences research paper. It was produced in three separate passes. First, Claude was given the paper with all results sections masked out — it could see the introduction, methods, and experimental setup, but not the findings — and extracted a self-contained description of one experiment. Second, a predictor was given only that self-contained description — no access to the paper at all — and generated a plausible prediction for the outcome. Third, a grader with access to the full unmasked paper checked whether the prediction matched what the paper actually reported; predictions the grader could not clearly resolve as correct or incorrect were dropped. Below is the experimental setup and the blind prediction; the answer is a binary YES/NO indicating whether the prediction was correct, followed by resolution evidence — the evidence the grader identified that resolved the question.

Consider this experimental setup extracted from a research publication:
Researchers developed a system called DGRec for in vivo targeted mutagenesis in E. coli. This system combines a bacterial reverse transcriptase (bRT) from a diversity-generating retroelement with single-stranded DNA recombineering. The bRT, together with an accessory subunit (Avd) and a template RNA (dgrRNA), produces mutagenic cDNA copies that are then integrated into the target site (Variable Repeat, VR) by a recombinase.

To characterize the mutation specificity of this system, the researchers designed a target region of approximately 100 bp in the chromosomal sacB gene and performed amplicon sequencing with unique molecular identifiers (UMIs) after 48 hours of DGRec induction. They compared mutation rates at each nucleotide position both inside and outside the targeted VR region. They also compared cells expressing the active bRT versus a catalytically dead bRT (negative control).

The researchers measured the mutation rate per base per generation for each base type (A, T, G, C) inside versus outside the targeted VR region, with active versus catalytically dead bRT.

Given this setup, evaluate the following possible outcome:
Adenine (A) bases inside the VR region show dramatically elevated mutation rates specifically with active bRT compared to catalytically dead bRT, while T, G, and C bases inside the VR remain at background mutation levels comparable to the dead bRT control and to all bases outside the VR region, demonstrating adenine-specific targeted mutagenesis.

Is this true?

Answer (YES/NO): NO